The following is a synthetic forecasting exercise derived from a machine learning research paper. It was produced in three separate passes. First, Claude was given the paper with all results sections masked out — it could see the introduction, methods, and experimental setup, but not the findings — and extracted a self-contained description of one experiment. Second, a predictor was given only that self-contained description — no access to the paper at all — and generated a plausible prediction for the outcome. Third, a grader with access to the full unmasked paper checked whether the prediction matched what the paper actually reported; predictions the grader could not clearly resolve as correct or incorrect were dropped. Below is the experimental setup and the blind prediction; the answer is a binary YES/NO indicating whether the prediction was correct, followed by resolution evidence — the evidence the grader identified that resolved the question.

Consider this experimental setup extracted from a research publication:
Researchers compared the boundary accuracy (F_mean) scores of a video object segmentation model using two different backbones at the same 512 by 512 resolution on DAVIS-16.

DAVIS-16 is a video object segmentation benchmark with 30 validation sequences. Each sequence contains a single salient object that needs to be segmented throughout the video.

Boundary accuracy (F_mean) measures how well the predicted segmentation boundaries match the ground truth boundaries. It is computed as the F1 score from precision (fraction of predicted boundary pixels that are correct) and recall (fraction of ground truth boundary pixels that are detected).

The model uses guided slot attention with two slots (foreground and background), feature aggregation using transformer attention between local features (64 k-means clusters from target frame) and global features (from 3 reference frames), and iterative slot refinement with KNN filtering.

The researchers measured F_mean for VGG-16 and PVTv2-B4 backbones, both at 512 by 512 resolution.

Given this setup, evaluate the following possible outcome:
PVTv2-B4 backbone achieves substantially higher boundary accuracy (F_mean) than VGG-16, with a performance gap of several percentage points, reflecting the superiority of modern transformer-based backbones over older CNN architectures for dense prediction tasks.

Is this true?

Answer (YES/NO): NO